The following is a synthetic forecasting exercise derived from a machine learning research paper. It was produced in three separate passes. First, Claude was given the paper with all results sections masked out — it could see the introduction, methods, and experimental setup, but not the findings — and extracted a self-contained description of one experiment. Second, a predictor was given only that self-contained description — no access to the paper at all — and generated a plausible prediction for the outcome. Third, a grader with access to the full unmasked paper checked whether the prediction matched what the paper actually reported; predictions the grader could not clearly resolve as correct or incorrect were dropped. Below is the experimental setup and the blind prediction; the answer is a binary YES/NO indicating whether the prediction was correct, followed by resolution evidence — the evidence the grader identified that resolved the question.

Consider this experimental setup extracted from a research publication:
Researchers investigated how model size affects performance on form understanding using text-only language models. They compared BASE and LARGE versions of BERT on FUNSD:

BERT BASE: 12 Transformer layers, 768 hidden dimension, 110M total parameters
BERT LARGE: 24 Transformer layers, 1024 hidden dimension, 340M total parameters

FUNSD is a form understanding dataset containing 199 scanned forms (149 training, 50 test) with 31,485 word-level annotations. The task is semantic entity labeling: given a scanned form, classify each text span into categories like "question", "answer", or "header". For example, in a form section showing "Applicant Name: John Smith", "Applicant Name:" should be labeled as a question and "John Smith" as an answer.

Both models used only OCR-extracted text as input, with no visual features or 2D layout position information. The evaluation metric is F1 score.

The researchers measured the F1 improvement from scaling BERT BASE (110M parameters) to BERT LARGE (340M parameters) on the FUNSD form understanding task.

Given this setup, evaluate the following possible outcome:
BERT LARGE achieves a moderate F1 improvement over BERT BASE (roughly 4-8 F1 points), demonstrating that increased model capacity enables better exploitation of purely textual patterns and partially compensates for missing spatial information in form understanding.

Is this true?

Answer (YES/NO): YES